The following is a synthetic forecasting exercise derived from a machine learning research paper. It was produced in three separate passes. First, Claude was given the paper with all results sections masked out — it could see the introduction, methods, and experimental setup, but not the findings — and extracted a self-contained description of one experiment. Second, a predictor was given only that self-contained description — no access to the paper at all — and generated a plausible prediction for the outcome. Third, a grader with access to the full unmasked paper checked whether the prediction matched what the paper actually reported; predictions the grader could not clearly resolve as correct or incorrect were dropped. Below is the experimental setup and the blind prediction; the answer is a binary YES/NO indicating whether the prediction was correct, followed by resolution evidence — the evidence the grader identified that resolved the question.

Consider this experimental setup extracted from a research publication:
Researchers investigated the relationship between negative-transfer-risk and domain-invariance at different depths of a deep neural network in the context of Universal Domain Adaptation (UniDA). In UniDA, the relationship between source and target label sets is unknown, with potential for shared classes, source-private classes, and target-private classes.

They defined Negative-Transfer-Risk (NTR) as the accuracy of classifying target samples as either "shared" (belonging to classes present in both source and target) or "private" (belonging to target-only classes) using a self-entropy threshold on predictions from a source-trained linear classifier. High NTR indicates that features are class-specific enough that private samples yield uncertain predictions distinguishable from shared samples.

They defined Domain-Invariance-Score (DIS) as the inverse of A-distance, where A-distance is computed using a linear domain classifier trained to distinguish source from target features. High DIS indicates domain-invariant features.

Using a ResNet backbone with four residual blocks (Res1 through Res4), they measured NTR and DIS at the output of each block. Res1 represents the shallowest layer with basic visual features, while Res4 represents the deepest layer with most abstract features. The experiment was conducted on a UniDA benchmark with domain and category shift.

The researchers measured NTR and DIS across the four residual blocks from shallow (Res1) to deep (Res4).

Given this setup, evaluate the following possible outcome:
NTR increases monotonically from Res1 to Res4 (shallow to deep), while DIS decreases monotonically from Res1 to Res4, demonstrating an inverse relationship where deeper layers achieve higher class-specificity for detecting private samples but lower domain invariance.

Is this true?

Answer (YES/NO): YES